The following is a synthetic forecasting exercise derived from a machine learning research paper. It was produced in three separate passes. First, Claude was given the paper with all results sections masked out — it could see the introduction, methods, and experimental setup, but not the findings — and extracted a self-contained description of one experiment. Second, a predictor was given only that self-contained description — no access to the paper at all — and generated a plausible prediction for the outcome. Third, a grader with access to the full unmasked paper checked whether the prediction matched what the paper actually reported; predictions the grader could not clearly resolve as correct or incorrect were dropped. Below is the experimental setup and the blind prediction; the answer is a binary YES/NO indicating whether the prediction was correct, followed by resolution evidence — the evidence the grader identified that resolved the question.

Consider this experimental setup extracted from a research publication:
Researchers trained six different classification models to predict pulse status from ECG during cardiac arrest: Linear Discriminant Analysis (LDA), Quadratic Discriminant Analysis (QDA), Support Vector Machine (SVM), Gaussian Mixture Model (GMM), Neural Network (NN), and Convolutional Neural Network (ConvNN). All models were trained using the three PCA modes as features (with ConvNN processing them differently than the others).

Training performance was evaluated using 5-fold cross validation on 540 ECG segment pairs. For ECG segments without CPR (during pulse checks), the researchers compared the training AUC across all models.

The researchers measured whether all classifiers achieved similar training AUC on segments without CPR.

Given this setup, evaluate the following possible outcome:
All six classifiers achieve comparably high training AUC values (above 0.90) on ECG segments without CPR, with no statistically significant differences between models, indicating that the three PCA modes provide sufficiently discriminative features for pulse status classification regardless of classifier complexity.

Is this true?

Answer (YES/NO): NO